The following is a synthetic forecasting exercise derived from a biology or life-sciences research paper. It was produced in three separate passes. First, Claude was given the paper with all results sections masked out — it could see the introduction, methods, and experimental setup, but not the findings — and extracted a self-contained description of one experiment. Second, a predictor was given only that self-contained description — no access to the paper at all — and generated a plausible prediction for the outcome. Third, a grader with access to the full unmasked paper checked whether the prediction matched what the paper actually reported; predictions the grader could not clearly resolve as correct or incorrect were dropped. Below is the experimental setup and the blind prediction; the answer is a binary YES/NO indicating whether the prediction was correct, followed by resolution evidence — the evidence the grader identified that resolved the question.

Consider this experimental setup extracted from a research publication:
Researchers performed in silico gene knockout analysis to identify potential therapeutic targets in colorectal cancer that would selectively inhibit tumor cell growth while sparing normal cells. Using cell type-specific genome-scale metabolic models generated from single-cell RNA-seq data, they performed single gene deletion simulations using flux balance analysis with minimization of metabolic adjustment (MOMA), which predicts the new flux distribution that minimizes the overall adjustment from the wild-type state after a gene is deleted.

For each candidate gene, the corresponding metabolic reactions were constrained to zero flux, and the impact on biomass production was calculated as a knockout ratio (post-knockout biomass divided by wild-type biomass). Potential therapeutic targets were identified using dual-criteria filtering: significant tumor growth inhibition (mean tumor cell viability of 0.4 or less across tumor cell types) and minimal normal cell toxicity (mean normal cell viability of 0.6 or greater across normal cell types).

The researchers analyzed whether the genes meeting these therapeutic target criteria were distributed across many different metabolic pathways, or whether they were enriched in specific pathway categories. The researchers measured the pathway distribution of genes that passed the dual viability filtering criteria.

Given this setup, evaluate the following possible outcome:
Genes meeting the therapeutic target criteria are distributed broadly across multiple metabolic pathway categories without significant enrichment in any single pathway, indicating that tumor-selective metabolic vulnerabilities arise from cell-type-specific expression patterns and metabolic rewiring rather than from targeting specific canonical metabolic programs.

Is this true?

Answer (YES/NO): NO